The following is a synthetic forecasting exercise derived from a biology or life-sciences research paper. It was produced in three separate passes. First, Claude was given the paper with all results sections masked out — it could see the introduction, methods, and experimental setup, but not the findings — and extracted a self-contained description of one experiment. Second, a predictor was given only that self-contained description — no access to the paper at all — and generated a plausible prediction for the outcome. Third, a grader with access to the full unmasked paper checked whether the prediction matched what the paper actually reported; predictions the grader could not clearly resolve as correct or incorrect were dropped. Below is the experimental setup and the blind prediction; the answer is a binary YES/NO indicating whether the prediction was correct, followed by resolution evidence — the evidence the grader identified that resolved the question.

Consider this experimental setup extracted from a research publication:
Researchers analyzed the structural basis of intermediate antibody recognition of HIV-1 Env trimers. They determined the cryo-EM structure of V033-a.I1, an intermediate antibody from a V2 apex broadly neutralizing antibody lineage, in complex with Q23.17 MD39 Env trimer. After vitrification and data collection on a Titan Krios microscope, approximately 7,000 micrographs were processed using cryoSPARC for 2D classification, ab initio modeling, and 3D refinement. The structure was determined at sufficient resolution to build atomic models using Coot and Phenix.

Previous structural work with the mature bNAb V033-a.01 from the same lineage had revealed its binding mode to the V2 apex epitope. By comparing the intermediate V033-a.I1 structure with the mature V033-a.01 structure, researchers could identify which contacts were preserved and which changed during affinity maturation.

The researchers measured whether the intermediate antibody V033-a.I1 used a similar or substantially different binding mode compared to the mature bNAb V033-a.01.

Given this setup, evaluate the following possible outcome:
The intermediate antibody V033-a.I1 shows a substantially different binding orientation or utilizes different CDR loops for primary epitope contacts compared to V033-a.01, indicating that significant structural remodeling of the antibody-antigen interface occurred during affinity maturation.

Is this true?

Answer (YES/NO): NO